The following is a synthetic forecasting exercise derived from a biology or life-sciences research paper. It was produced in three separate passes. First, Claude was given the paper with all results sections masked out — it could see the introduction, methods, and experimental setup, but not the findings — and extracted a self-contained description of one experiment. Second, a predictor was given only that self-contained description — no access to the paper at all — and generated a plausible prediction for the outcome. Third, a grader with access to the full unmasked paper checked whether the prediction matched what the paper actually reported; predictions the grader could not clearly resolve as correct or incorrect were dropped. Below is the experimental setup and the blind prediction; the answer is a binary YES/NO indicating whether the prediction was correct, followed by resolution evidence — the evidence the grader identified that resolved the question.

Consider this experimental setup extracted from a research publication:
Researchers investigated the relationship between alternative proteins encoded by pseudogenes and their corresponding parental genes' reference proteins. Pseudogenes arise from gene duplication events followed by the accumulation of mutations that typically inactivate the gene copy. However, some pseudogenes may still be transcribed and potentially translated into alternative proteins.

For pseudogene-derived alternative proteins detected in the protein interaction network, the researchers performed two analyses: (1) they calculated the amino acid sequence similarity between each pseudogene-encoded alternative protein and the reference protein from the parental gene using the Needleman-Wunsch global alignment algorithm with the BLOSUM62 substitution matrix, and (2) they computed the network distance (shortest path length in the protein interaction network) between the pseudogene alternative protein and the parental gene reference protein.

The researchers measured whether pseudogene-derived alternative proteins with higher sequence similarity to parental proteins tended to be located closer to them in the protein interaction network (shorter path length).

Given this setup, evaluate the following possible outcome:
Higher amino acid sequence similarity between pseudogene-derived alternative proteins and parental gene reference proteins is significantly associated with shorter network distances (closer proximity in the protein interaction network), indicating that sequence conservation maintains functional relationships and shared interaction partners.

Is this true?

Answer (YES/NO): NO